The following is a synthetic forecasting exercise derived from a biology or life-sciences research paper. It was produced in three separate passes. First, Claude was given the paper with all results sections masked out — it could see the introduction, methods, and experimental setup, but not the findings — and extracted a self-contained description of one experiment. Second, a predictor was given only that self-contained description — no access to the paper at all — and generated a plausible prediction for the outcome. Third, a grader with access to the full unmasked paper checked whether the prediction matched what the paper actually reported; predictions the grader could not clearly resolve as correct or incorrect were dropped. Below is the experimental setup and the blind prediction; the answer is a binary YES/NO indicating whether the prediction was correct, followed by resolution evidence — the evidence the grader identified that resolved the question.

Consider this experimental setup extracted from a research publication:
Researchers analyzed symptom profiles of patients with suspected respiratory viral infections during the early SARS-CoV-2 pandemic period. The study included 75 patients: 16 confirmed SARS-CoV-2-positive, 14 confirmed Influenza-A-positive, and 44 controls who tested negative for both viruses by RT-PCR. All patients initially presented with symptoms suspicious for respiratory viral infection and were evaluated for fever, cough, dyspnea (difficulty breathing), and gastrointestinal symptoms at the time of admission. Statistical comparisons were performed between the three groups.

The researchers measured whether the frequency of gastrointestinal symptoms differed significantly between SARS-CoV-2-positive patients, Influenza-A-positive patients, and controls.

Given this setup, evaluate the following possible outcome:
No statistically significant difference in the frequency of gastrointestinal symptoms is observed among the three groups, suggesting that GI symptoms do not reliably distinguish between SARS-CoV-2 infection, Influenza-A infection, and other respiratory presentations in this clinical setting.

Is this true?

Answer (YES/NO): YES